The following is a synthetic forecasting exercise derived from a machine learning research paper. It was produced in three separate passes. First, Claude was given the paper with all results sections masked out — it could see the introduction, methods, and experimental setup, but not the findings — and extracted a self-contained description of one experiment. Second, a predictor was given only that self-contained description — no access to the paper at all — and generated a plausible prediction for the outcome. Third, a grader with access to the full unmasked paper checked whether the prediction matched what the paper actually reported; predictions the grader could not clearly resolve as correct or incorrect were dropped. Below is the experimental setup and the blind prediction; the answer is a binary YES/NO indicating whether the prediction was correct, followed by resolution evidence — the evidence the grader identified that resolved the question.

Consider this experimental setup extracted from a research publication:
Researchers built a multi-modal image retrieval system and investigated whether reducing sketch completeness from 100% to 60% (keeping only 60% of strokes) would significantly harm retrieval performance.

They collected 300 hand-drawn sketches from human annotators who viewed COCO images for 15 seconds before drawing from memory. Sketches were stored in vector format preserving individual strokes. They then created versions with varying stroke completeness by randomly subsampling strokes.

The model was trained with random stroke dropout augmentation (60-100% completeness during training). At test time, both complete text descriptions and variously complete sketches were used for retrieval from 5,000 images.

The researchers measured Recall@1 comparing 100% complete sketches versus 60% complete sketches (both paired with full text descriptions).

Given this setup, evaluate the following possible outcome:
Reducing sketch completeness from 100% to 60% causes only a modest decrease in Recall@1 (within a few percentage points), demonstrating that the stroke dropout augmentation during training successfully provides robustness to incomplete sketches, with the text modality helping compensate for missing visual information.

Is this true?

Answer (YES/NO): YES